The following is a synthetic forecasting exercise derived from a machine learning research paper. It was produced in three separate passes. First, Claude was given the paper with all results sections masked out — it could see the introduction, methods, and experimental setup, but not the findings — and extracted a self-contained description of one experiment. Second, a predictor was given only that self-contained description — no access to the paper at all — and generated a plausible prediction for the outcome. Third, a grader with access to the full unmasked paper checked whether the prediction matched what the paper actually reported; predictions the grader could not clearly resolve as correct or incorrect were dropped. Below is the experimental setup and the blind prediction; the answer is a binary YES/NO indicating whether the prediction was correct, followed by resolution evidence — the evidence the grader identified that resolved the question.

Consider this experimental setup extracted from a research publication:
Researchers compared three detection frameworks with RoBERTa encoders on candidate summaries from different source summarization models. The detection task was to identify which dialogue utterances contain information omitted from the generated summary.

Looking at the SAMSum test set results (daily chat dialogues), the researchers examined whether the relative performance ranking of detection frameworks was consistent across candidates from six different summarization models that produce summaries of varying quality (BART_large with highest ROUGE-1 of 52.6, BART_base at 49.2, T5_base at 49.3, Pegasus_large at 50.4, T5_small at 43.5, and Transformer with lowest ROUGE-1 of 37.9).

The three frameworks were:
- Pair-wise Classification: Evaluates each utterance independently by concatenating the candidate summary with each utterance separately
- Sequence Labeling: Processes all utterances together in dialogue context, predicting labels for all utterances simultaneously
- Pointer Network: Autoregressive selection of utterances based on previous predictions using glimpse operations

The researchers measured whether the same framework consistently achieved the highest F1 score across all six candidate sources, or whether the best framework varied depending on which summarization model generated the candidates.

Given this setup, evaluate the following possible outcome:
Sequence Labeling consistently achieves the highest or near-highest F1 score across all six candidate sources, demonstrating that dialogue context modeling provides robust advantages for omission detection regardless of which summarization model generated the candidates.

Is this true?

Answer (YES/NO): YES